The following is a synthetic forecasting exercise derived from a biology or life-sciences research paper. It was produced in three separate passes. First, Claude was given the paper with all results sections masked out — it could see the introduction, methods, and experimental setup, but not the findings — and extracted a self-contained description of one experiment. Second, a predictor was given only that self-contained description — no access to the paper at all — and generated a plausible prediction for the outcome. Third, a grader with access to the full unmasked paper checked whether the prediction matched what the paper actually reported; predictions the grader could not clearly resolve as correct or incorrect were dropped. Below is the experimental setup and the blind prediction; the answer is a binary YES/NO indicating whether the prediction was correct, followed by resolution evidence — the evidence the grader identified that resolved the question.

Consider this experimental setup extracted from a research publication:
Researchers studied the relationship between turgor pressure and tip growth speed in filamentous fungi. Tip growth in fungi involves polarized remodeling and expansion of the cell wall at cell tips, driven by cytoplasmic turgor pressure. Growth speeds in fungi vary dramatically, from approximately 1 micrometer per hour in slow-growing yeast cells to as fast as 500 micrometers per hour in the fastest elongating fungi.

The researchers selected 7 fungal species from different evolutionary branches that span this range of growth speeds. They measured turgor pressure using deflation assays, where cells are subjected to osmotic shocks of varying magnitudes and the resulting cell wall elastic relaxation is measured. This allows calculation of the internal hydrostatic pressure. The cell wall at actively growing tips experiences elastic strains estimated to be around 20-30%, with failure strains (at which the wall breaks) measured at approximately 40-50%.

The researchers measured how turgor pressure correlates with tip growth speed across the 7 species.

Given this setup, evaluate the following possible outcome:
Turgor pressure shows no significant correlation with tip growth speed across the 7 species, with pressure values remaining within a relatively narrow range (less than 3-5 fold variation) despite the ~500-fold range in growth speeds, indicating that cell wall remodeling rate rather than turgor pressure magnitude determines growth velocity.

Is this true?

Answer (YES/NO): NO